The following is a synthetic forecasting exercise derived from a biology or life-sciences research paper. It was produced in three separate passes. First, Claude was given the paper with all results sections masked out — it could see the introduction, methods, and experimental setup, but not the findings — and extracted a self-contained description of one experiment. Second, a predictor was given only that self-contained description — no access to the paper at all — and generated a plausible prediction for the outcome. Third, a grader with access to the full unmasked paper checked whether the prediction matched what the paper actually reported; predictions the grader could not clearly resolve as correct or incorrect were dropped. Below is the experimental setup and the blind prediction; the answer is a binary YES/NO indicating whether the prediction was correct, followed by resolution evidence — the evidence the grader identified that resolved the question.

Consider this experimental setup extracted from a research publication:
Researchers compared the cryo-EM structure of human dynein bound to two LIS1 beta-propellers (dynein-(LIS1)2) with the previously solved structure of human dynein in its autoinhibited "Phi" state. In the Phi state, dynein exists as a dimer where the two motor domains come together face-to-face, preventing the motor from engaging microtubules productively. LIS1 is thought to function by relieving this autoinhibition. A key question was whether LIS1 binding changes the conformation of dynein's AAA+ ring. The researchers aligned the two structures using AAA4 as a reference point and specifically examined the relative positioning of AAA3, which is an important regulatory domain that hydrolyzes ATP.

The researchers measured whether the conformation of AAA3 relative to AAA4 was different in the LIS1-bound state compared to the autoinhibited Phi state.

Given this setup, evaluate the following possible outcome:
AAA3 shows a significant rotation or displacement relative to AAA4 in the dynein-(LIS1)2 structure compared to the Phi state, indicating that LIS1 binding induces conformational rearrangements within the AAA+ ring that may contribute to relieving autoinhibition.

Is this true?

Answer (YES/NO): NO